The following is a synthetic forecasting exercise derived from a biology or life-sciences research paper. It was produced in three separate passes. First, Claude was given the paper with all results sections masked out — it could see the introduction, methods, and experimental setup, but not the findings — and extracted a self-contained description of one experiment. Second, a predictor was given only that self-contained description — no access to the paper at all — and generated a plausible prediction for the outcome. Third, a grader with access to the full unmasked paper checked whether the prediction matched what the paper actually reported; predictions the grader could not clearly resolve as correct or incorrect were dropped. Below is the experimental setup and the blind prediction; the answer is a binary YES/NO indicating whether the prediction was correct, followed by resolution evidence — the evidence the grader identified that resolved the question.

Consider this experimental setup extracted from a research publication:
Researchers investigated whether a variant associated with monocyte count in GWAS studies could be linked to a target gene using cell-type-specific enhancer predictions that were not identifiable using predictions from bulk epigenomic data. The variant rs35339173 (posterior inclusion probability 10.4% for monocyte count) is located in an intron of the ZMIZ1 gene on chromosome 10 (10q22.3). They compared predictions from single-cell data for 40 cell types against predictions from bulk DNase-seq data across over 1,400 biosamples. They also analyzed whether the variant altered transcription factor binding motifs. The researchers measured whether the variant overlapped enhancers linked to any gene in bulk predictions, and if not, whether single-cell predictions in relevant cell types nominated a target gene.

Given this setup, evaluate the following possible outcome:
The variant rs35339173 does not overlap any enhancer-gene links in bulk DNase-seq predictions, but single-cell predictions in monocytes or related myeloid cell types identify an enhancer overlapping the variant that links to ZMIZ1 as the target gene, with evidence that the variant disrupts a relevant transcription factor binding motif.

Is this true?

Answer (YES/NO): NO